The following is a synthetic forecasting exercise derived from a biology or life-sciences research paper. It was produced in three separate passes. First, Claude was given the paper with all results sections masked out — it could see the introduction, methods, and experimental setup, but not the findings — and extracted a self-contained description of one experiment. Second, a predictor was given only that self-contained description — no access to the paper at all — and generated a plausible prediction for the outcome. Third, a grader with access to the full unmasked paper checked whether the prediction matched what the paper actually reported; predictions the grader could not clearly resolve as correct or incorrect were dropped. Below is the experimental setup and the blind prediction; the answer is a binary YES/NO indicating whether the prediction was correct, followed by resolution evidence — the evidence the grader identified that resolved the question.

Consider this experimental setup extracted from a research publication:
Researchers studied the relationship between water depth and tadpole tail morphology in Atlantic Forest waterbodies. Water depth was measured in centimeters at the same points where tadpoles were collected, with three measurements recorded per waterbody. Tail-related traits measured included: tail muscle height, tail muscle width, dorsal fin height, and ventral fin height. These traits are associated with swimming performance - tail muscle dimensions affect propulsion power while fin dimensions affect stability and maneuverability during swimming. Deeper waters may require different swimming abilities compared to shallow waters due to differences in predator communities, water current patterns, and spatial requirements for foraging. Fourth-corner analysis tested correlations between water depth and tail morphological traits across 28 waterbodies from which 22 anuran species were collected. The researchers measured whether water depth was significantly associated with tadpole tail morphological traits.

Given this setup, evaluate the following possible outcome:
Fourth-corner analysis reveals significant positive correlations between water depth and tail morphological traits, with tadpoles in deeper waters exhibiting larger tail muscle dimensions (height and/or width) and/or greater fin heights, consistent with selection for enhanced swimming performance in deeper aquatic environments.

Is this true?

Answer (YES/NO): YES